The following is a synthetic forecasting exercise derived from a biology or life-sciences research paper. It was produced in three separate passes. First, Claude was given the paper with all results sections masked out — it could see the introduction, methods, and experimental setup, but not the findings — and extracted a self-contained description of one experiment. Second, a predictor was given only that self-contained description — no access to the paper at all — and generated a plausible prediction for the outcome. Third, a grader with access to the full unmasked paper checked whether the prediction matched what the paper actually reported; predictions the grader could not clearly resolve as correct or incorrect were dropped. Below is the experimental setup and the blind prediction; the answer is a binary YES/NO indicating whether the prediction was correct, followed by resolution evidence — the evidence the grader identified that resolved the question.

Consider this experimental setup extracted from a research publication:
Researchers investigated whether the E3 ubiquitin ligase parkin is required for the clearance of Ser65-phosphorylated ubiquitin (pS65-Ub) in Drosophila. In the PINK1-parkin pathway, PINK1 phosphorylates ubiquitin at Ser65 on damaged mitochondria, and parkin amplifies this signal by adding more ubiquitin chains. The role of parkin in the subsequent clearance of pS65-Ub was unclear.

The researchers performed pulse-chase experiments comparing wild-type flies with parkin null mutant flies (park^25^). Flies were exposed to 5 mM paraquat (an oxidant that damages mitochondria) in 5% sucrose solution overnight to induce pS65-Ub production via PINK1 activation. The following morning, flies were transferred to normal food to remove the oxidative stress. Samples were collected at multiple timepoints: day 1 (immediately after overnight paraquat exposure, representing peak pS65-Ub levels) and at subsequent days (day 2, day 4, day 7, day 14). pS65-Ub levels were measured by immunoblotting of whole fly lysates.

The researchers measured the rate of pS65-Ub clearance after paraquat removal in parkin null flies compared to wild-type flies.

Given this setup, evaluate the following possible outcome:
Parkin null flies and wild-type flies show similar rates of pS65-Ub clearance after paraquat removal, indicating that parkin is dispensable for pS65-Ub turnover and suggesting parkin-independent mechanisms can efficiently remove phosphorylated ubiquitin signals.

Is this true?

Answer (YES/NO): NO